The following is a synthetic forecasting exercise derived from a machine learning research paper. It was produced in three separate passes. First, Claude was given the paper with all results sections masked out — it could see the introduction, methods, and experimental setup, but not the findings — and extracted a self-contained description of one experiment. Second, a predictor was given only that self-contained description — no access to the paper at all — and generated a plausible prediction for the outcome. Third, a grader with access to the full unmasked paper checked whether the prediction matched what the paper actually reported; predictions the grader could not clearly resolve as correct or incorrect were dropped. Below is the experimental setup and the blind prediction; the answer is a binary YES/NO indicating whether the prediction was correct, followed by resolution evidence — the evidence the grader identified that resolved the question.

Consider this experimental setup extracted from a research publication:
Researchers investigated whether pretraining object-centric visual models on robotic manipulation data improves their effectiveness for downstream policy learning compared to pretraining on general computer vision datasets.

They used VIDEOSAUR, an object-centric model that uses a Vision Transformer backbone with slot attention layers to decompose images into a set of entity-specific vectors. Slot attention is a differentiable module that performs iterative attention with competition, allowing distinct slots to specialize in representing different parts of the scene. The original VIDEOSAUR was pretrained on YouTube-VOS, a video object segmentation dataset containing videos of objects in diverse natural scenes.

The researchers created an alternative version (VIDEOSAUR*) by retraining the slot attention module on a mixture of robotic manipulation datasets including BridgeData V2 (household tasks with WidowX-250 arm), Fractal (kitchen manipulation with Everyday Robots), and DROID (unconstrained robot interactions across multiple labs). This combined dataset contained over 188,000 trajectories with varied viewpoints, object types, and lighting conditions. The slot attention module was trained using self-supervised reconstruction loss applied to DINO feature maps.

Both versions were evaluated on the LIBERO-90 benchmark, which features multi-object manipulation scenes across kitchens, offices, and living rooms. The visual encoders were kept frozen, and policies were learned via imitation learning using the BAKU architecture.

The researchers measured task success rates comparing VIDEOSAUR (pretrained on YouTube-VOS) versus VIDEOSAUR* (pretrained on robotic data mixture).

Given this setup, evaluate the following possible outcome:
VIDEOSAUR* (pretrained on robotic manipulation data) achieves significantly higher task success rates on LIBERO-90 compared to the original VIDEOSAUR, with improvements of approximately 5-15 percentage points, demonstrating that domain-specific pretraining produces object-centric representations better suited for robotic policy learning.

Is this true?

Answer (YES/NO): YES